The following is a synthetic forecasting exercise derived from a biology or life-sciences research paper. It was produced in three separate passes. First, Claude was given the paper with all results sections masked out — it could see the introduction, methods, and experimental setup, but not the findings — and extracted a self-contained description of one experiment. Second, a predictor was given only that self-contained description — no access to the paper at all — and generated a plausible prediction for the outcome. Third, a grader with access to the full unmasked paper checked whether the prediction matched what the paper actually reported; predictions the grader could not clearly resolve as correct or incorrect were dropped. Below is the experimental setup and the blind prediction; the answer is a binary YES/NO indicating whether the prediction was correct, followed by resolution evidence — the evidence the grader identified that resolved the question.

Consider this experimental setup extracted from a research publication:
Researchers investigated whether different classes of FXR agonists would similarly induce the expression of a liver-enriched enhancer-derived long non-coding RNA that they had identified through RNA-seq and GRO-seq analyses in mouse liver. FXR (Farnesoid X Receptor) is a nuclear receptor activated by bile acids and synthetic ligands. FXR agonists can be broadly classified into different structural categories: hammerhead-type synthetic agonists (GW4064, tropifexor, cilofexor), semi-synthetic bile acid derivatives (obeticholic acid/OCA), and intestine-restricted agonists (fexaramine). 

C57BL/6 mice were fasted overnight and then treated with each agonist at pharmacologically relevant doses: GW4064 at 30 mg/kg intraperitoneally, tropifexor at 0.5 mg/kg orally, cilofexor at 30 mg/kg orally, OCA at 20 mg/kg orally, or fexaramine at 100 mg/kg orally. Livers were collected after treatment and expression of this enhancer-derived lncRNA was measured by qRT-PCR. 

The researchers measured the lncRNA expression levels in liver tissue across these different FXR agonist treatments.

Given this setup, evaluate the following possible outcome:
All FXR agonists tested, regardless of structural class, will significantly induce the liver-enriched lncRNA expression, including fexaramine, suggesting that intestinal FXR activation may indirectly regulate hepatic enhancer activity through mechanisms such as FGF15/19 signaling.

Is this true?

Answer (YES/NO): NO